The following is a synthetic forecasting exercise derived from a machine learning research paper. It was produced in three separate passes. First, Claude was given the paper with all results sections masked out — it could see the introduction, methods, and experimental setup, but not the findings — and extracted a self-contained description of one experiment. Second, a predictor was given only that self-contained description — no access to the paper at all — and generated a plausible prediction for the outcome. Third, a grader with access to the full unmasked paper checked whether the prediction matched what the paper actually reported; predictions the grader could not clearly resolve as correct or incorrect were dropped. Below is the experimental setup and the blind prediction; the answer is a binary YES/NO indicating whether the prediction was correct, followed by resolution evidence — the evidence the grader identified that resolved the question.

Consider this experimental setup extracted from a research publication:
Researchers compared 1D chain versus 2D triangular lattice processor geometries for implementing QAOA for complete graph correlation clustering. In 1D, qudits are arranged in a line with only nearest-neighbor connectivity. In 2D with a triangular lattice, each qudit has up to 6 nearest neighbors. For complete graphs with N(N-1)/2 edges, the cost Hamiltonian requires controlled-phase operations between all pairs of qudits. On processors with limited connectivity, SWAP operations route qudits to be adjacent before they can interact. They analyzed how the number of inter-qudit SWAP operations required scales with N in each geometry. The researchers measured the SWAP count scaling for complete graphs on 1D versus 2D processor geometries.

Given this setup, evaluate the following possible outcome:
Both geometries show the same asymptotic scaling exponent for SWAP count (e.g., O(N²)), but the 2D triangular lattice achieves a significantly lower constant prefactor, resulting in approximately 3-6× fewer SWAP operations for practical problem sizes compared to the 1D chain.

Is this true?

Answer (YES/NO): NO